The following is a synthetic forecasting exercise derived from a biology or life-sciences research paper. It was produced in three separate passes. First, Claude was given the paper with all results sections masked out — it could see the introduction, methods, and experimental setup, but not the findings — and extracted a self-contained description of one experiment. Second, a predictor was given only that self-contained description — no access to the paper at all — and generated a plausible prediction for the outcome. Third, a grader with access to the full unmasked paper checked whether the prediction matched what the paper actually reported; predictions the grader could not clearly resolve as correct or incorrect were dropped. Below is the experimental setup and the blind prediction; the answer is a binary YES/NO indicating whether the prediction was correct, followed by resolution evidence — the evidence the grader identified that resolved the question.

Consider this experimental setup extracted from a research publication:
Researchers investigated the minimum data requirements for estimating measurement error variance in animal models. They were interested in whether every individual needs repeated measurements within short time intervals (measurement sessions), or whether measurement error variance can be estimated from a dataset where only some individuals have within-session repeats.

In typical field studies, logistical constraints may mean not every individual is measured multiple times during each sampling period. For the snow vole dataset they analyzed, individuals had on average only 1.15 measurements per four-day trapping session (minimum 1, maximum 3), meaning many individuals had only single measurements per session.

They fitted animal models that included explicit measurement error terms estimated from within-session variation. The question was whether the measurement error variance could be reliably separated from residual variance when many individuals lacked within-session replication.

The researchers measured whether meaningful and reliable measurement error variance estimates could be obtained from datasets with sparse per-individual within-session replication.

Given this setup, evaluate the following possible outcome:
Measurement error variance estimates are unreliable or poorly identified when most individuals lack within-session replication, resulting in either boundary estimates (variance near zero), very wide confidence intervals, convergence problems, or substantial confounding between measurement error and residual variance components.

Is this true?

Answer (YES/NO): NO